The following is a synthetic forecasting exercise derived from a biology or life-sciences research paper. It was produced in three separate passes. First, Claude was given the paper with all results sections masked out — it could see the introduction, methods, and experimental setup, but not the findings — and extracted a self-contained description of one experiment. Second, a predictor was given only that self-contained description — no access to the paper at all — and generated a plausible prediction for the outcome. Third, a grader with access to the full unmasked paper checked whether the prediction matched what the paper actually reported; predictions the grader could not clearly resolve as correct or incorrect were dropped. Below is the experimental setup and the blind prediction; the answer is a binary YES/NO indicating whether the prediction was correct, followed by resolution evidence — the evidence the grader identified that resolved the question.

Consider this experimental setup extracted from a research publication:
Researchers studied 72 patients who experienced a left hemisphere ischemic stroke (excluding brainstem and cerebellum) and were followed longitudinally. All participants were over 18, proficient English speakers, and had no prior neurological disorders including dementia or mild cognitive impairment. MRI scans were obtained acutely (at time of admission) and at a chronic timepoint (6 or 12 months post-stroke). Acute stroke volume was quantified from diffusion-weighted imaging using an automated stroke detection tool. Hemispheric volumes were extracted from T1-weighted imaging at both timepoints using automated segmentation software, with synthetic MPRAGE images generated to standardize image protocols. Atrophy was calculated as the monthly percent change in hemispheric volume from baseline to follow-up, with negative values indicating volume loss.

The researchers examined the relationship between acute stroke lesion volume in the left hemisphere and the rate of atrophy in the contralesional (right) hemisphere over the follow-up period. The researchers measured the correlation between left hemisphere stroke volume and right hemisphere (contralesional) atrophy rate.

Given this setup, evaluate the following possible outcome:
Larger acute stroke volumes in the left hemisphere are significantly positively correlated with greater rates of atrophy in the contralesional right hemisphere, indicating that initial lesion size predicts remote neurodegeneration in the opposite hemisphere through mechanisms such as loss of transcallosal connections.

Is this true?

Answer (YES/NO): NO